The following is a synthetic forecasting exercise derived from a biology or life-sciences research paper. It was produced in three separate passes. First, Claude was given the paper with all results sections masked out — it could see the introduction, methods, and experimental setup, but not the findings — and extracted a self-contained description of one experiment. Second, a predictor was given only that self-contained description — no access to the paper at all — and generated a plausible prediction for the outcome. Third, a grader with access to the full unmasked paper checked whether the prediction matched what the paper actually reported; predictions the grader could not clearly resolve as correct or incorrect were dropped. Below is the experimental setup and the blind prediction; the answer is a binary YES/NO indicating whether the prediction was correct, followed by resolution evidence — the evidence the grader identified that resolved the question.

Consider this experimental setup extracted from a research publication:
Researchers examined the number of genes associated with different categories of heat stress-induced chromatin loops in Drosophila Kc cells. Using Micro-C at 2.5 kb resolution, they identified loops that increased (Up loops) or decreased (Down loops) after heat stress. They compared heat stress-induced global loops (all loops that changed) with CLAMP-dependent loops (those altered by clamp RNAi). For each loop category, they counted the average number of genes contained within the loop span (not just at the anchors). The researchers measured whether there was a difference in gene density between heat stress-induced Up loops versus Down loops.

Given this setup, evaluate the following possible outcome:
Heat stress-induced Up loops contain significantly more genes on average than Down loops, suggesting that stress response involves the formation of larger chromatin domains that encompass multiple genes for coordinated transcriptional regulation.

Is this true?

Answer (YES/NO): NO